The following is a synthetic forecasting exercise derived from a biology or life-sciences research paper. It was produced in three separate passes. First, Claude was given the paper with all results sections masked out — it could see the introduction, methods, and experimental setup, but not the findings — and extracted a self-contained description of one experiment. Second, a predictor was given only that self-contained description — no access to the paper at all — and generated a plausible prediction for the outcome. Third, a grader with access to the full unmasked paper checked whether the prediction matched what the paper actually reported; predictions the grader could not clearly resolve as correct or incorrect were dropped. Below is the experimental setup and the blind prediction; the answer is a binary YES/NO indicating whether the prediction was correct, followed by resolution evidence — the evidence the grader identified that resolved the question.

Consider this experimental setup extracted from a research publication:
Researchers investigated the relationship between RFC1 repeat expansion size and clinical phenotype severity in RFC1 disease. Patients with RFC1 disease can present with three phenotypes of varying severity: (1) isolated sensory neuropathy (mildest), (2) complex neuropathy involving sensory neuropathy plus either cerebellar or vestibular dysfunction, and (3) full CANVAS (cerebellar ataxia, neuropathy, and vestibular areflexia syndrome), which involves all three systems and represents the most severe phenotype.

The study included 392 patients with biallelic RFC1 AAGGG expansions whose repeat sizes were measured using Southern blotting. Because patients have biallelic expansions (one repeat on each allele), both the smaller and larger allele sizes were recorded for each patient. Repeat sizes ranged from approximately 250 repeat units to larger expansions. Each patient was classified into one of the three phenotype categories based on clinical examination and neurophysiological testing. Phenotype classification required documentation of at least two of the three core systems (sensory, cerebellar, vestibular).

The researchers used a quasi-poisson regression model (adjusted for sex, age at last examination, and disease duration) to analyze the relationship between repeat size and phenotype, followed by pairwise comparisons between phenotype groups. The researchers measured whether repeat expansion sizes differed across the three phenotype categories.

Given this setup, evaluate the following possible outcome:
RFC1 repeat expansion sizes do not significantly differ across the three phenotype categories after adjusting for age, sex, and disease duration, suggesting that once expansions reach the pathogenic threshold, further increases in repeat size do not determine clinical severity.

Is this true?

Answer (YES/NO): NO